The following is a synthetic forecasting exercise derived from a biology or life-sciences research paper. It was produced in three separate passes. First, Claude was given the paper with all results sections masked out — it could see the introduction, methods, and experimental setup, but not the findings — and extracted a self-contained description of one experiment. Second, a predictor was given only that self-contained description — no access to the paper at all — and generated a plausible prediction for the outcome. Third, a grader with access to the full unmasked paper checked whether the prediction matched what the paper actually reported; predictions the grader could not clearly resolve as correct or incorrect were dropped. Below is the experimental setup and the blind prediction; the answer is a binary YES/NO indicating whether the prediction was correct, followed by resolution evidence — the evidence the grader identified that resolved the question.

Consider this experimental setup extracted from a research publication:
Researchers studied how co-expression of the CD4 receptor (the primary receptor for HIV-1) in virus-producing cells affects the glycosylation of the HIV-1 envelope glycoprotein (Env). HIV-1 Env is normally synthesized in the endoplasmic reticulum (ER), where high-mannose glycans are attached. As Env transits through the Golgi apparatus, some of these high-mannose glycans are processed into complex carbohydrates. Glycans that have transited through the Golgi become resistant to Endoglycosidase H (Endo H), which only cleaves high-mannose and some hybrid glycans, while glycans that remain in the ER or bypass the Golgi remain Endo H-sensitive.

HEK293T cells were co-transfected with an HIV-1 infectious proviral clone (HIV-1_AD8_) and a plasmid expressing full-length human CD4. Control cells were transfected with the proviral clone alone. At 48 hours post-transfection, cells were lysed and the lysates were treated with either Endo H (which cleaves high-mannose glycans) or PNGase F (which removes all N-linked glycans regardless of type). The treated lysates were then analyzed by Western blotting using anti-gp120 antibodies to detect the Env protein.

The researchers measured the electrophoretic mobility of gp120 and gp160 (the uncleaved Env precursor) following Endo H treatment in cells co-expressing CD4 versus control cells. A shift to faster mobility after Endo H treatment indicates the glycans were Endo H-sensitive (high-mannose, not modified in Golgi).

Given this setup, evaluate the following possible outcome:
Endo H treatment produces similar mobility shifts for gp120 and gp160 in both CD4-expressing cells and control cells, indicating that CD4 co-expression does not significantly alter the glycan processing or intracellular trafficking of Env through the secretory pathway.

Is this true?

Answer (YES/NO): NO